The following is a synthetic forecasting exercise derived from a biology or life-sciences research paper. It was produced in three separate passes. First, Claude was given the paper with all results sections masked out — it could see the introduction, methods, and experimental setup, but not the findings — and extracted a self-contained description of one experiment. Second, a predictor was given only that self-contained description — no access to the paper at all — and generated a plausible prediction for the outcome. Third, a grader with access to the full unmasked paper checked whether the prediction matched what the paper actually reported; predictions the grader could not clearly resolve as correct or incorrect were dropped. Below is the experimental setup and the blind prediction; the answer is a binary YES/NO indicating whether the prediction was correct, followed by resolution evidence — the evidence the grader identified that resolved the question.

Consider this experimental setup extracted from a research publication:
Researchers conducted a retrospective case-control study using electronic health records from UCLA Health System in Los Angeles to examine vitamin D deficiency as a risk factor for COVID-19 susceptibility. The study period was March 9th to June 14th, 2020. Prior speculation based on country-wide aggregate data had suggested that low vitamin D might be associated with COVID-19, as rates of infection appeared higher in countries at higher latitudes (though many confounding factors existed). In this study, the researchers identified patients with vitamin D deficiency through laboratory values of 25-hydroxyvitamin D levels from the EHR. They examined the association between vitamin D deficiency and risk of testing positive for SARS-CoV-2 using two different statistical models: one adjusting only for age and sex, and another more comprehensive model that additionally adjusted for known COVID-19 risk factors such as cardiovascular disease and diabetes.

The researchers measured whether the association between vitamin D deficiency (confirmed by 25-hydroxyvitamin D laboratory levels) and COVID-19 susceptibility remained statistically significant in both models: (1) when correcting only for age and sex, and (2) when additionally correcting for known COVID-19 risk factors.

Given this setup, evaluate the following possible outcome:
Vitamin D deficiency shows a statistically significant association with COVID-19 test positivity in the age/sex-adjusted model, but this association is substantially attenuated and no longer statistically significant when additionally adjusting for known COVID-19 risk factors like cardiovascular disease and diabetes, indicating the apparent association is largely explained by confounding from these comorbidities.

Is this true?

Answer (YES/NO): YES